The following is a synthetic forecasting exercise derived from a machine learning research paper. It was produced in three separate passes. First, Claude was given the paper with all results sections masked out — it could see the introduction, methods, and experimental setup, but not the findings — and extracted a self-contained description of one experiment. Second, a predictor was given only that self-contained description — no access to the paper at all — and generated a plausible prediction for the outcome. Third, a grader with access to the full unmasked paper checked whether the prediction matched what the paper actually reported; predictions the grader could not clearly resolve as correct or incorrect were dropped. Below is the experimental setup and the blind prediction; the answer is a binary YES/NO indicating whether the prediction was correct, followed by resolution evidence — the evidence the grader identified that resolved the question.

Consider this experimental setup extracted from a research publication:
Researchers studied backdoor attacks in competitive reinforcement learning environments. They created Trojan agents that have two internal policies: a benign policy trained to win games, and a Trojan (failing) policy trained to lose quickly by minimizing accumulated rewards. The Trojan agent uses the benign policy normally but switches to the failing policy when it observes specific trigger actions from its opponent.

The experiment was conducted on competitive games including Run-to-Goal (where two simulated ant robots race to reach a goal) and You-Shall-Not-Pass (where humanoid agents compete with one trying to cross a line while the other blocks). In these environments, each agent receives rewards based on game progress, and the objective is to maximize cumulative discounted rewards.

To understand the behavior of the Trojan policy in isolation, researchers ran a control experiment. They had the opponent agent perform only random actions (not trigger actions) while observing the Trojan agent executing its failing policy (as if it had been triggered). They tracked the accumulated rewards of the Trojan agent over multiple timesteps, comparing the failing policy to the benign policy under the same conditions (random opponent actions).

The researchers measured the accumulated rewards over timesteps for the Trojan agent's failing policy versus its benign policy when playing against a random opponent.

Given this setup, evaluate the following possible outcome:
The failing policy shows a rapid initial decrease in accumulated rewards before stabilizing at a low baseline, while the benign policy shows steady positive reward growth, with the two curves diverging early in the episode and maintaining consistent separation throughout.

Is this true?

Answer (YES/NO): NO